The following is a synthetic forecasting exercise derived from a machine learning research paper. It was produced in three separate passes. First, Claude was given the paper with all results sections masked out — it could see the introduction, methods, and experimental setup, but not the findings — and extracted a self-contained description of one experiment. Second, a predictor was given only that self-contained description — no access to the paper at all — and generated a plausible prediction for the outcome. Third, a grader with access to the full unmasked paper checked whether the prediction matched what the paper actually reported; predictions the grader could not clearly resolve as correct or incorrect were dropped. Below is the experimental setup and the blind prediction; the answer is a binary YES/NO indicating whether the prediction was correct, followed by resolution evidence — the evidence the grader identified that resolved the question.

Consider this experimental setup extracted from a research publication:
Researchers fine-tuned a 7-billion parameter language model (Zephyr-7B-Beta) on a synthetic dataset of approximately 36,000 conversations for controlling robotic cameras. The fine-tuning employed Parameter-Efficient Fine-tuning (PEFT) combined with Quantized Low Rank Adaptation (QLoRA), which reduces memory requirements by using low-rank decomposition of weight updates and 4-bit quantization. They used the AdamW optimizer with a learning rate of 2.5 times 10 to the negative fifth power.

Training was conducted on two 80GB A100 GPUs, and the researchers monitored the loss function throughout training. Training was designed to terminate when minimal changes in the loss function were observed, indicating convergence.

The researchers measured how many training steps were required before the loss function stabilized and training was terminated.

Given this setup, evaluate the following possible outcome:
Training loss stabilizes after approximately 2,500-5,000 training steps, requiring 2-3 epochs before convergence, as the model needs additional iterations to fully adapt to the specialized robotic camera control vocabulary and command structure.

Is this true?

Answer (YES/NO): NO